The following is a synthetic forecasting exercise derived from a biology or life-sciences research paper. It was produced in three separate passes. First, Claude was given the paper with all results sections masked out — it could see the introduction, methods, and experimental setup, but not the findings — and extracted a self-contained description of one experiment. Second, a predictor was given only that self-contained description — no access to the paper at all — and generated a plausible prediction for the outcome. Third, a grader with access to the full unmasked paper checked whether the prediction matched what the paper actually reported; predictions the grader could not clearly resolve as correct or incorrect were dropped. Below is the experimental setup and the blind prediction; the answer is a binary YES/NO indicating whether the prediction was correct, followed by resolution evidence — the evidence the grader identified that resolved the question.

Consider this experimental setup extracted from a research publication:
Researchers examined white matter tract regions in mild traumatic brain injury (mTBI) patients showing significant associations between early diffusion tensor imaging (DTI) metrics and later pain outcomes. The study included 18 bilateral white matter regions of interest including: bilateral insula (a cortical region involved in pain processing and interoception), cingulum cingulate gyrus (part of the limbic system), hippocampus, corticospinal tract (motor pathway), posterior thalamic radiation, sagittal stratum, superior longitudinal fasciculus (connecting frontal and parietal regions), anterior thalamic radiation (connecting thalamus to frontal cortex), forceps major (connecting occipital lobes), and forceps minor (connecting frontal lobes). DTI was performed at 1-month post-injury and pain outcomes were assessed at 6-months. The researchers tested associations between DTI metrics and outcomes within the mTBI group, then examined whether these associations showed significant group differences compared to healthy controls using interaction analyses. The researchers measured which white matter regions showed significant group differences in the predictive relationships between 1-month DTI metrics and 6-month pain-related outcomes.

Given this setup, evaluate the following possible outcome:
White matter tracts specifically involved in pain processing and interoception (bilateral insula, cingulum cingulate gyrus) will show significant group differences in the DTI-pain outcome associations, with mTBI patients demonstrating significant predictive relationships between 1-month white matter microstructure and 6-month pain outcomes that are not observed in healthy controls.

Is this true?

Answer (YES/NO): NO